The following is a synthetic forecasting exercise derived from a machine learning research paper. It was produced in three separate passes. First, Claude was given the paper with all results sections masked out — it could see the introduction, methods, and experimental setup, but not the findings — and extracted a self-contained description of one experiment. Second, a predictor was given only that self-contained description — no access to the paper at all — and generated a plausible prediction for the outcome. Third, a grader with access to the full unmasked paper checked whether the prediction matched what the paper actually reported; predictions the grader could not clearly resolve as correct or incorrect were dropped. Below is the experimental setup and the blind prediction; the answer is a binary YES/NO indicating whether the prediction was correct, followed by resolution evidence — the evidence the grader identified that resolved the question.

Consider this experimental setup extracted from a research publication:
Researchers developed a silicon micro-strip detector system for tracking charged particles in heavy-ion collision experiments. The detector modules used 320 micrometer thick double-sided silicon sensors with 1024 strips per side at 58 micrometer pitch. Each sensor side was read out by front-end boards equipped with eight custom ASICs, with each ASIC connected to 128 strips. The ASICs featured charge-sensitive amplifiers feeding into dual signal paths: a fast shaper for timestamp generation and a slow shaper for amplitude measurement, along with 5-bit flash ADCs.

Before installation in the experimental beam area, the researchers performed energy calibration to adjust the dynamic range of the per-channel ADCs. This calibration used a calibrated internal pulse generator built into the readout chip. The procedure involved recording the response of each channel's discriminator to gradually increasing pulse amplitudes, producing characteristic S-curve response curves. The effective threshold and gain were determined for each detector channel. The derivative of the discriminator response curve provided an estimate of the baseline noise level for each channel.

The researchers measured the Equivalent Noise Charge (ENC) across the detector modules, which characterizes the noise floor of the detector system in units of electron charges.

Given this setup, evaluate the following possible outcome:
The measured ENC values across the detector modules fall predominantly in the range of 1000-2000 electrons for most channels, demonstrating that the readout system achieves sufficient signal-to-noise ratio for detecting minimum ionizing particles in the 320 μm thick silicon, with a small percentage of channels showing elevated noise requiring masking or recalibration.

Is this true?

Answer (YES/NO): NO